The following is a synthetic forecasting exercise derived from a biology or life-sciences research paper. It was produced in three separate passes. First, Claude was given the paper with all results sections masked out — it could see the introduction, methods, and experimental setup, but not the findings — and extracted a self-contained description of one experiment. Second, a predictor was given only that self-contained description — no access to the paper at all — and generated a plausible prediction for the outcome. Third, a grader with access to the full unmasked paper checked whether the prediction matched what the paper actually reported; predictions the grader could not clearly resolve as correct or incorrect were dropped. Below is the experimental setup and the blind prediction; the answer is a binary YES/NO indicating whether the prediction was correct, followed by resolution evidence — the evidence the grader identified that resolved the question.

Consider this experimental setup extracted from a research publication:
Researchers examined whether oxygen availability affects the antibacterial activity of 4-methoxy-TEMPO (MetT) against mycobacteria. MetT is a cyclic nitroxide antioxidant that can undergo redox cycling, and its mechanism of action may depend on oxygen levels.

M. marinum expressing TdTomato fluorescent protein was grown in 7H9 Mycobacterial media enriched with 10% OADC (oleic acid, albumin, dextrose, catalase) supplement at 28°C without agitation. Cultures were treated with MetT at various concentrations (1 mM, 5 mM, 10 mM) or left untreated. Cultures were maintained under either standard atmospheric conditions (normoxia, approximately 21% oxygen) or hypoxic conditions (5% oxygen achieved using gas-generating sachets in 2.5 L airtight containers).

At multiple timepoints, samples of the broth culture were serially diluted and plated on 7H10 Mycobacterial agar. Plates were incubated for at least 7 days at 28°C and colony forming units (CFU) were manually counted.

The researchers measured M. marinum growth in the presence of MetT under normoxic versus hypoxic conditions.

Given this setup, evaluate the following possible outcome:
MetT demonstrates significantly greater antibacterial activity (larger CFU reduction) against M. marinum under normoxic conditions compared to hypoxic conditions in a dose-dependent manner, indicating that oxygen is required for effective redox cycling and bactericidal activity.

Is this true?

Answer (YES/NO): NO